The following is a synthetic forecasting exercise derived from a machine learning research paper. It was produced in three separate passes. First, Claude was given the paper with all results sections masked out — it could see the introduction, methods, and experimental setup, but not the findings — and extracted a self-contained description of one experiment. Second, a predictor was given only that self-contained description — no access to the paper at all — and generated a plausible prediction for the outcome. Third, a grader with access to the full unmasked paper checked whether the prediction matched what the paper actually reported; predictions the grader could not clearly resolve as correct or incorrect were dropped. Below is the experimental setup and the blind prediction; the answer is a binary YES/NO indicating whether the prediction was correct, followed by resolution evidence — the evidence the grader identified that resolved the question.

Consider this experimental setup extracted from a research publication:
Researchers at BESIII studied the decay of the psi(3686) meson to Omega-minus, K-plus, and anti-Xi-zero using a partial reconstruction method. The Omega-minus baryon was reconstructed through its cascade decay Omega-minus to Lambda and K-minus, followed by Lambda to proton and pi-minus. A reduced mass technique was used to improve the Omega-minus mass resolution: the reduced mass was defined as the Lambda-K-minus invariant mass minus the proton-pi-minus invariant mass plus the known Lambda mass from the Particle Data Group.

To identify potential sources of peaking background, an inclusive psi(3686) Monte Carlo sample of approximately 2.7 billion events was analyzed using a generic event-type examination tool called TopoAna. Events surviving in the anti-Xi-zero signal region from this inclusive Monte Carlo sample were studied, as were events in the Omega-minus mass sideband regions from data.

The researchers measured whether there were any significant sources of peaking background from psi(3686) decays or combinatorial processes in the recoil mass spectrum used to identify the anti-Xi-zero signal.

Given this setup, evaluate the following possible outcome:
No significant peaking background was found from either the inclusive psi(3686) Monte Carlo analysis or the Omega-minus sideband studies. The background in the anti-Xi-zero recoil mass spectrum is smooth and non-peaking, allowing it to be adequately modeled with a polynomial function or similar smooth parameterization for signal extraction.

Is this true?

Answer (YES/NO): YES